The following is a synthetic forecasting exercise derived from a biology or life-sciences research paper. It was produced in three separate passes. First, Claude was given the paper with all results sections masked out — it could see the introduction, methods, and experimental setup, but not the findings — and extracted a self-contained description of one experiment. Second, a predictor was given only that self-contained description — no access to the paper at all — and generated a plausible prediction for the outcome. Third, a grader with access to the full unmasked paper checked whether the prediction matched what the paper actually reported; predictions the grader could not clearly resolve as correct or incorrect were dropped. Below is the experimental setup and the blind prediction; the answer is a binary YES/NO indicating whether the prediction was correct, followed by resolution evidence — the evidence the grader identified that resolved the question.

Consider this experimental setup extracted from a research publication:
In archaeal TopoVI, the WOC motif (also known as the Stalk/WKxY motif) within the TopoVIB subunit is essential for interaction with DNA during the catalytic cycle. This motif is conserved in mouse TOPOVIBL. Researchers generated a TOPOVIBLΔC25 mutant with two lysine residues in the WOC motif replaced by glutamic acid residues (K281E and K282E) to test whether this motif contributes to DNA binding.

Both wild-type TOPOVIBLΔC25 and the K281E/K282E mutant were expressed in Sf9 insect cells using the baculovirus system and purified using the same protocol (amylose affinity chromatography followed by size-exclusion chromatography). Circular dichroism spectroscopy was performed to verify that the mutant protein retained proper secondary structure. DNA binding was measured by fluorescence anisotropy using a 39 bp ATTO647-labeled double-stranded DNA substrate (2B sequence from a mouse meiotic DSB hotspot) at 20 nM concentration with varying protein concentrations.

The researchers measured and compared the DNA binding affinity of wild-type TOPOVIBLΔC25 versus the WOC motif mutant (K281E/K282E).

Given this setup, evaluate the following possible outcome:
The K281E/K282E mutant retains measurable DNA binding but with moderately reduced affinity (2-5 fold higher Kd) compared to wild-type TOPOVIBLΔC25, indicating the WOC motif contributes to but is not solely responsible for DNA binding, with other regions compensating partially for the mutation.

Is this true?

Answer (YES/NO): YES